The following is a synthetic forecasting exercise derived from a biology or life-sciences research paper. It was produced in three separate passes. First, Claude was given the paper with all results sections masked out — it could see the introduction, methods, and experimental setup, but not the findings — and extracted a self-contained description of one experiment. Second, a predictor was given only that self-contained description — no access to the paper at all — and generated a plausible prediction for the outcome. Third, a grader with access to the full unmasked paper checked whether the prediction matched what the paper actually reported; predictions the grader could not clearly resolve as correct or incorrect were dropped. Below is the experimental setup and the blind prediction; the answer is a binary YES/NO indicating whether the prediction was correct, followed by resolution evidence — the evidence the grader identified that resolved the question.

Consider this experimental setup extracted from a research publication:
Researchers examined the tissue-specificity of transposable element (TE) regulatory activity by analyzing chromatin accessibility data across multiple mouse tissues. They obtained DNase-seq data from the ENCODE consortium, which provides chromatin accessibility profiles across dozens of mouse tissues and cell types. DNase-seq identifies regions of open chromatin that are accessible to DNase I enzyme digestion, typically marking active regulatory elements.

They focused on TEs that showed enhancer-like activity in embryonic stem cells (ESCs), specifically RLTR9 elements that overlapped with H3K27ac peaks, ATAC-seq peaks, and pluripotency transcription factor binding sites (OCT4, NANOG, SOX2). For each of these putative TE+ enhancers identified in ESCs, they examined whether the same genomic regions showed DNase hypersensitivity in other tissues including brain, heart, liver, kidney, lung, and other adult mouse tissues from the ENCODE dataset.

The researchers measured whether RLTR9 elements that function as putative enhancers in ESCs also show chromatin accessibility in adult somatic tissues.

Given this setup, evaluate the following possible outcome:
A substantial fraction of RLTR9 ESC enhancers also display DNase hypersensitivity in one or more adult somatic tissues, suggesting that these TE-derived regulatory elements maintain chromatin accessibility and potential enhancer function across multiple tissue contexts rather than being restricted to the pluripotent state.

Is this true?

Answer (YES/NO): NO